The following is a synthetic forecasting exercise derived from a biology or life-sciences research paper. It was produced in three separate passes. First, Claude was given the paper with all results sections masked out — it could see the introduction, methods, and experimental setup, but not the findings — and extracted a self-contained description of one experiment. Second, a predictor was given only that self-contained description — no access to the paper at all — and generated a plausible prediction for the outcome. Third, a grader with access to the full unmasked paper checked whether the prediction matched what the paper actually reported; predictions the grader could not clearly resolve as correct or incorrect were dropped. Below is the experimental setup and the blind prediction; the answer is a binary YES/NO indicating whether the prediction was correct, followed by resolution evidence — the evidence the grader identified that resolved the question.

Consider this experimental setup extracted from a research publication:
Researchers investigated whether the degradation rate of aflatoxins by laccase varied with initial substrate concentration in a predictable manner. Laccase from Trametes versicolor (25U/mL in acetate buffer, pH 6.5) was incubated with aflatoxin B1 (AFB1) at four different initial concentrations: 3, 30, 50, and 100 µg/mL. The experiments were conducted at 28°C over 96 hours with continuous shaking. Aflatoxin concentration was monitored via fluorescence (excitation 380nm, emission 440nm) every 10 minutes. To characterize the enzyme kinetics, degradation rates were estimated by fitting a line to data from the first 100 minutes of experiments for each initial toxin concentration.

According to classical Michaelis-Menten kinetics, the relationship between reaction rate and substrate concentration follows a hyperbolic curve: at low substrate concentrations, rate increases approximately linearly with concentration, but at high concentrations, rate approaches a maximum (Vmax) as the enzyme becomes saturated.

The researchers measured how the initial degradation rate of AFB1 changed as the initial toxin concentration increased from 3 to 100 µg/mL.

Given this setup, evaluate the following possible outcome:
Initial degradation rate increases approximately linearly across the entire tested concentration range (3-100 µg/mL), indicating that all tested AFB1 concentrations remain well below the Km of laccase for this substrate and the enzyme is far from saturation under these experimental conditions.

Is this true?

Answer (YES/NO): YES